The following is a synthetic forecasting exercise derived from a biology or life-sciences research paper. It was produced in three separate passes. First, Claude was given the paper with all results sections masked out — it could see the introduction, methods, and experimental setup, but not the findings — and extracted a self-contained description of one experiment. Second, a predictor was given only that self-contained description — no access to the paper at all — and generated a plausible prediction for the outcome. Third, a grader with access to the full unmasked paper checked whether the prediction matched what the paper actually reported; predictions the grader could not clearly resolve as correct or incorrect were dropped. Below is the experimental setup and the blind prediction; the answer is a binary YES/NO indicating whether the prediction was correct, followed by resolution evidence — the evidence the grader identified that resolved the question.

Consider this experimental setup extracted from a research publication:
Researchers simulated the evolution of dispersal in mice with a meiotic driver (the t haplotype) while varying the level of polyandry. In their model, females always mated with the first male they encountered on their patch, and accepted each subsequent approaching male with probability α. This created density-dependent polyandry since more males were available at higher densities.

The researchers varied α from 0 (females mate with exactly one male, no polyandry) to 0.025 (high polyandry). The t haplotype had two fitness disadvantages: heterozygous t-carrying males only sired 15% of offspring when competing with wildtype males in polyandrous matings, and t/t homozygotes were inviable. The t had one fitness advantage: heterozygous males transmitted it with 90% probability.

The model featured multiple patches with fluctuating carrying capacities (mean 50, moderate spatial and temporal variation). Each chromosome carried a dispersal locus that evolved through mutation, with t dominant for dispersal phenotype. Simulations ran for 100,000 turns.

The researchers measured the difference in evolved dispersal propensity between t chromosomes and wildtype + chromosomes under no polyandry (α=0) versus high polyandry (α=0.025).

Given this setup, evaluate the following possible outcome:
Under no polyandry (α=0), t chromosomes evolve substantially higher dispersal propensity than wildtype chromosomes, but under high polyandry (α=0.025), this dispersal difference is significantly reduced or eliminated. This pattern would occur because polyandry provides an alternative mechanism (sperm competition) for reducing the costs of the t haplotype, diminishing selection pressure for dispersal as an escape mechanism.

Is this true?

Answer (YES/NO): NO